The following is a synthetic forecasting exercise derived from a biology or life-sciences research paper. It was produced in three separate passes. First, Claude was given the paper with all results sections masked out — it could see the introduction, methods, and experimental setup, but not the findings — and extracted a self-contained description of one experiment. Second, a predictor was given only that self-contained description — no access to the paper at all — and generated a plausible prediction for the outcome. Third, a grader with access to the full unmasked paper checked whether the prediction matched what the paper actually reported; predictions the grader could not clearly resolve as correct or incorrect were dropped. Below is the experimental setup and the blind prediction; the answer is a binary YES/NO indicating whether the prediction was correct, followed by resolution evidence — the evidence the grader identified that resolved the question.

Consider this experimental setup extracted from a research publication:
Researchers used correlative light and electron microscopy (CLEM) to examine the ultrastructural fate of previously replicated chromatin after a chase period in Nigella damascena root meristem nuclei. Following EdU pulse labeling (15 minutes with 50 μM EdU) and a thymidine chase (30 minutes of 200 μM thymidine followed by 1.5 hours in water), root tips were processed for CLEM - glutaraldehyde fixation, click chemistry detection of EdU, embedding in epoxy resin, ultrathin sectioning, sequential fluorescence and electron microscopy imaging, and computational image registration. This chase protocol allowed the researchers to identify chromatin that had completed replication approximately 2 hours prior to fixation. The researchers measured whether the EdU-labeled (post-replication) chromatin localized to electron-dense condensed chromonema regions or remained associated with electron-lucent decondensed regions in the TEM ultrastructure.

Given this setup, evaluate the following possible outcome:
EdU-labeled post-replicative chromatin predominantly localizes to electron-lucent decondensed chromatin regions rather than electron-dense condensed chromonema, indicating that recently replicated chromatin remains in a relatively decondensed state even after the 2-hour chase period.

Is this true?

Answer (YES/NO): NO